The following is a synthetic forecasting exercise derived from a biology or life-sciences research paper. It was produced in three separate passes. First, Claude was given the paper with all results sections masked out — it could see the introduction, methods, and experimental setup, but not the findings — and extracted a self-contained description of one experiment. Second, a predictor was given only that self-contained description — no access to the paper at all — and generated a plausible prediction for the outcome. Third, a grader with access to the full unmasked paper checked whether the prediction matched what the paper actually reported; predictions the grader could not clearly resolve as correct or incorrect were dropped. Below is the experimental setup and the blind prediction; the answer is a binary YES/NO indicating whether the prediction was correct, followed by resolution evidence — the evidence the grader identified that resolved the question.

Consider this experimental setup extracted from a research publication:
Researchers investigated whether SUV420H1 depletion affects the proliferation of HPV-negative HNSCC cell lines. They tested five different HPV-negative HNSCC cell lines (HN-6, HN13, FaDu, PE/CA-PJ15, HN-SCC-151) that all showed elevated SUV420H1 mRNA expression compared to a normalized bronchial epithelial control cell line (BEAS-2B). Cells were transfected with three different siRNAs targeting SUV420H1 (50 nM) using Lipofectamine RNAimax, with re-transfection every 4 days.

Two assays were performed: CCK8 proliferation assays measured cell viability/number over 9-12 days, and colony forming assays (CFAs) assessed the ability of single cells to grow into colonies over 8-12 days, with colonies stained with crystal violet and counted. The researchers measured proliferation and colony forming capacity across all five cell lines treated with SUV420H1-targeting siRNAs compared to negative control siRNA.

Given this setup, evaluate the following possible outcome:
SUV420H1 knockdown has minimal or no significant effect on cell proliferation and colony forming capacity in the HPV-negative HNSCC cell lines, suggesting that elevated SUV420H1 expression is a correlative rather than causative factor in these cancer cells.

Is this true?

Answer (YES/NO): NO